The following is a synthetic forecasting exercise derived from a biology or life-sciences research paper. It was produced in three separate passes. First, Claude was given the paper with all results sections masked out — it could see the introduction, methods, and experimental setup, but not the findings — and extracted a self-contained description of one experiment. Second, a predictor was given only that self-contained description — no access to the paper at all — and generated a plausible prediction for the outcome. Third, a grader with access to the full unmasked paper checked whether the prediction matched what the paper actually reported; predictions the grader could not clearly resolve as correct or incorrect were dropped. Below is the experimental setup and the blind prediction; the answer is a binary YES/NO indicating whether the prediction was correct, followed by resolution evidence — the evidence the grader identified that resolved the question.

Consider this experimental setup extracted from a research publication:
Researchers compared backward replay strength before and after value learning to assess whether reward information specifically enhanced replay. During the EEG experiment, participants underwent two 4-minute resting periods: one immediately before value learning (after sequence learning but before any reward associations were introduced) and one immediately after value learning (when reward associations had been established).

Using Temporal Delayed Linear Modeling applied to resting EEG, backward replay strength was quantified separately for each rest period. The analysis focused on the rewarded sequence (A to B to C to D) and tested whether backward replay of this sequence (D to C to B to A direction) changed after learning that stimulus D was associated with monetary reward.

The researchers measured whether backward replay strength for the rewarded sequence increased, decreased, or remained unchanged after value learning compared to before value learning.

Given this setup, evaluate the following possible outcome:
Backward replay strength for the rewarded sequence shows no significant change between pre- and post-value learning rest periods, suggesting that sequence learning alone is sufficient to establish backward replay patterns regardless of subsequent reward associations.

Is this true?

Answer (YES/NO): NO